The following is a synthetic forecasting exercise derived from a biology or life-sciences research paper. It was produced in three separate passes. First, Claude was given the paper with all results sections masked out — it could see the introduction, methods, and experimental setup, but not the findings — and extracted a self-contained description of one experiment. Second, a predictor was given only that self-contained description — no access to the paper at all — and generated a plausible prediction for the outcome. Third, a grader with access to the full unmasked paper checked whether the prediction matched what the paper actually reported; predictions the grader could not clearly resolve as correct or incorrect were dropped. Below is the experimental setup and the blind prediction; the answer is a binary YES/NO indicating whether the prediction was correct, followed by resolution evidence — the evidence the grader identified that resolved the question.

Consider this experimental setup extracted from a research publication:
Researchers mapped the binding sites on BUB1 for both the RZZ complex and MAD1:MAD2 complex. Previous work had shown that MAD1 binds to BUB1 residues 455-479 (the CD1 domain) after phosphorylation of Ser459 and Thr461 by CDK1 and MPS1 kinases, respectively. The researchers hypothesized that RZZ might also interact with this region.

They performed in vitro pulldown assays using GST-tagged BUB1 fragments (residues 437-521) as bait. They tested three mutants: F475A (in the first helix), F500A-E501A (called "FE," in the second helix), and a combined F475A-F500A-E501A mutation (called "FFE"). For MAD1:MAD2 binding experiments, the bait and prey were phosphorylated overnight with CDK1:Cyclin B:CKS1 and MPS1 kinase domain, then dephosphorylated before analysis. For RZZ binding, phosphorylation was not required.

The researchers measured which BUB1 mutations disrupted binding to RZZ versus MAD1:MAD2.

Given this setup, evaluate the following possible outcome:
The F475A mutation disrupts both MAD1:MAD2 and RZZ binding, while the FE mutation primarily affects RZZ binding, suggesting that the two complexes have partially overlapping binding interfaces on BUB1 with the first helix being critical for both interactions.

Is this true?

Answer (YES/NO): YES